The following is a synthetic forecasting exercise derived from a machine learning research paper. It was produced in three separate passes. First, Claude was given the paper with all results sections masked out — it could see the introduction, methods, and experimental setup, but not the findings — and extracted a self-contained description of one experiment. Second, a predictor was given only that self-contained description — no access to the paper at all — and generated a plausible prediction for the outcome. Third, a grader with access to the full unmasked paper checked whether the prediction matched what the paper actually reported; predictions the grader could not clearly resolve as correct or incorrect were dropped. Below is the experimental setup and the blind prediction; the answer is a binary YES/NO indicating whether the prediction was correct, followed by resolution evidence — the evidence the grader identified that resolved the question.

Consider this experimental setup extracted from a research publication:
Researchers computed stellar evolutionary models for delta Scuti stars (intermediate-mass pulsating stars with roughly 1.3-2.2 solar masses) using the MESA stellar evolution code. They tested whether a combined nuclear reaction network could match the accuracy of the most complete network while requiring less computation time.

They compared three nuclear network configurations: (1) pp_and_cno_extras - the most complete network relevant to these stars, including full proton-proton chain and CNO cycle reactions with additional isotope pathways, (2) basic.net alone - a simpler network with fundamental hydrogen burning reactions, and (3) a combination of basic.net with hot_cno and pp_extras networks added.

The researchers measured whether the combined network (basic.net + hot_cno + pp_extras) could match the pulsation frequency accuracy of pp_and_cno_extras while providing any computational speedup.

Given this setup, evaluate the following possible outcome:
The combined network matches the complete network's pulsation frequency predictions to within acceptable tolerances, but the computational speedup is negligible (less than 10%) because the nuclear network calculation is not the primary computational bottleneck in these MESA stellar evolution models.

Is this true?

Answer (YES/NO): NO